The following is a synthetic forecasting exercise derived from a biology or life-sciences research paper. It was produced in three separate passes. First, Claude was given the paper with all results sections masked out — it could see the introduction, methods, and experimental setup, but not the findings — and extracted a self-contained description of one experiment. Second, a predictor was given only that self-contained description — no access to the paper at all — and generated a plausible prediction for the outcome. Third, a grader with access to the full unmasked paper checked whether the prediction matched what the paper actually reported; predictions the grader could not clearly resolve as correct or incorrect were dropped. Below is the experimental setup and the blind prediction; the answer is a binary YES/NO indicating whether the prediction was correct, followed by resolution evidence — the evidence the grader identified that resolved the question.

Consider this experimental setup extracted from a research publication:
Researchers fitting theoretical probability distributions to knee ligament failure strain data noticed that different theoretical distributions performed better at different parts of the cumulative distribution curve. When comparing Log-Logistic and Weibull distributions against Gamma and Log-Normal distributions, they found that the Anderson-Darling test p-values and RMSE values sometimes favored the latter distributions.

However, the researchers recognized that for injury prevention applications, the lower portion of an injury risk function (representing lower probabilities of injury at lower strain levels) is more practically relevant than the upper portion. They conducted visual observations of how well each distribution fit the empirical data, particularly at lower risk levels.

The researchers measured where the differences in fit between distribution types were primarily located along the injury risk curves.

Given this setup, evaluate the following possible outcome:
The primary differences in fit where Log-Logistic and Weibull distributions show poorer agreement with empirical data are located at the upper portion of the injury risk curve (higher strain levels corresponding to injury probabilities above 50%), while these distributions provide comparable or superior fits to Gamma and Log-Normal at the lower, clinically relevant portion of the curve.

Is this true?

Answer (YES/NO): YES